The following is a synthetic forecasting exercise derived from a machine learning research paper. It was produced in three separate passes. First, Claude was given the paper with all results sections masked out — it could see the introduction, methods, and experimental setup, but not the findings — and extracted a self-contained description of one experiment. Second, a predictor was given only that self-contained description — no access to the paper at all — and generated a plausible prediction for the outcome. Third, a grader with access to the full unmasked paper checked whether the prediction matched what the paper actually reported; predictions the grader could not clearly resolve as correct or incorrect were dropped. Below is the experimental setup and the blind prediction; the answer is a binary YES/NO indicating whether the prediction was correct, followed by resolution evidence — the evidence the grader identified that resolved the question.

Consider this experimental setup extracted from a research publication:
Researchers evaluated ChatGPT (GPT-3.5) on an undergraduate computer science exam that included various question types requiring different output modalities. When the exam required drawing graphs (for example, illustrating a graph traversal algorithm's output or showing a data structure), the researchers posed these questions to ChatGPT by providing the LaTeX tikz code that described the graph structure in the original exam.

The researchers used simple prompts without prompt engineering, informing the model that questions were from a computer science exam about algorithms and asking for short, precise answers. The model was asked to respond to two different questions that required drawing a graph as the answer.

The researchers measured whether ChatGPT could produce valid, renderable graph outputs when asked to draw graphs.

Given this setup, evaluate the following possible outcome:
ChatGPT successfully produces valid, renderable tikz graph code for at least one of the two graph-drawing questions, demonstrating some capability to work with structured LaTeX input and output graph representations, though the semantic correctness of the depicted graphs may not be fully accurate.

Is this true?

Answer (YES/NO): YES